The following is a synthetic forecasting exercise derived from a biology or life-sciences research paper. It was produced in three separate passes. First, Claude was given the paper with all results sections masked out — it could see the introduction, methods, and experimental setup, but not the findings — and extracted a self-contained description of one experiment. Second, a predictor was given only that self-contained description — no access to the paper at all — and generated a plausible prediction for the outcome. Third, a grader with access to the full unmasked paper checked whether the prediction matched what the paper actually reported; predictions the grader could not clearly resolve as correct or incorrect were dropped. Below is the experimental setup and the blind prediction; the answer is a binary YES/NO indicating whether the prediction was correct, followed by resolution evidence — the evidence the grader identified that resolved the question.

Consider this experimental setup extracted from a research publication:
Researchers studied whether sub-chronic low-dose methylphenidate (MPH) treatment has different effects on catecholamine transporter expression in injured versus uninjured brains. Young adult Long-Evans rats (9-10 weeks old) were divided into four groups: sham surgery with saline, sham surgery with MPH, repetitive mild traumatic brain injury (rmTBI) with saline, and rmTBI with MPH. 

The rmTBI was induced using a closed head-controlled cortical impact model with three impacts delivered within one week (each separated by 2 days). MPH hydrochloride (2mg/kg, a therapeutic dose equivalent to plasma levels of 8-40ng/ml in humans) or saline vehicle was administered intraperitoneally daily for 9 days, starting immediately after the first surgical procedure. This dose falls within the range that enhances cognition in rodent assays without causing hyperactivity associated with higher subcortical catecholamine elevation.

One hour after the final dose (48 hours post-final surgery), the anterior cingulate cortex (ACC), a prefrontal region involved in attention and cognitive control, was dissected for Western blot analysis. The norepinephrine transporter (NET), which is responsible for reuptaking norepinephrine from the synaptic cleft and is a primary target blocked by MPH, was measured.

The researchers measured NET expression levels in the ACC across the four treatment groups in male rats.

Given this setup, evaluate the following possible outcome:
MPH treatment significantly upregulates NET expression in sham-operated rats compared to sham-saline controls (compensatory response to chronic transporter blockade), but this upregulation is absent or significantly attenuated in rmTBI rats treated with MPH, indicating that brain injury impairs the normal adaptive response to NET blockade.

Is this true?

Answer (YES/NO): NO